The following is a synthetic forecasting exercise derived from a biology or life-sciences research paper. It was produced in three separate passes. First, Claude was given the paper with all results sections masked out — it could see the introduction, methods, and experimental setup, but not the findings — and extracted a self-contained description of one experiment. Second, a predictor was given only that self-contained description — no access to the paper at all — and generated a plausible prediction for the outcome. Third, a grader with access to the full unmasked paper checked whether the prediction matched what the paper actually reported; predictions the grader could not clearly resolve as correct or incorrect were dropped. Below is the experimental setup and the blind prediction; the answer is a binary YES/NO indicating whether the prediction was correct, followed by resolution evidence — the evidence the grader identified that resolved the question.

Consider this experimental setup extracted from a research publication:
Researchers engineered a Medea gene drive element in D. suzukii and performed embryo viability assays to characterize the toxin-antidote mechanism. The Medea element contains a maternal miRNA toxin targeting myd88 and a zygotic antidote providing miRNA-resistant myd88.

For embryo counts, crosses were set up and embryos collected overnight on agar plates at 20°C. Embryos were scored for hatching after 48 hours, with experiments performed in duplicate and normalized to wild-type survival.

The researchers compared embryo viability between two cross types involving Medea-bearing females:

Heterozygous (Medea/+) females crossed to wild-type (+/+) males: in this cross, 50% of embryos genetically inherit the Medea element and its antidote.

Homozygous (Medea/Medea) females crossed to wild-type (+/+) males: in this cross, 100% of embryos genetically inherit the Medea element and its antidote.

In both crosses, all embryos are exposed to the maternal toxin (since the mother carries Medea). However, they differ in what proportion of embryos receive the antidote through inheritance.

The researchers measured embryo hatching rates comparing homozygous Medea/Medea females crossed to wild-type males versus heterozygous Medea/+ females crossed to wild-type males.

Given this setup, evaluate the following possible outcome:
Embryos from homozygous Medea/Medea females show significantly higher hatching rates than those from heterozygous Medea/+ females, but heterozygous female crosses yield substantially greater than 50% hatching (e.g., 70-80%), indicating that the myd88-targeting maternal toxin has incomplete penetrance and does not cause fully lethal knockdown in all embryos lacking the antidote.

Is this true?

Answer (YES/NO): NO